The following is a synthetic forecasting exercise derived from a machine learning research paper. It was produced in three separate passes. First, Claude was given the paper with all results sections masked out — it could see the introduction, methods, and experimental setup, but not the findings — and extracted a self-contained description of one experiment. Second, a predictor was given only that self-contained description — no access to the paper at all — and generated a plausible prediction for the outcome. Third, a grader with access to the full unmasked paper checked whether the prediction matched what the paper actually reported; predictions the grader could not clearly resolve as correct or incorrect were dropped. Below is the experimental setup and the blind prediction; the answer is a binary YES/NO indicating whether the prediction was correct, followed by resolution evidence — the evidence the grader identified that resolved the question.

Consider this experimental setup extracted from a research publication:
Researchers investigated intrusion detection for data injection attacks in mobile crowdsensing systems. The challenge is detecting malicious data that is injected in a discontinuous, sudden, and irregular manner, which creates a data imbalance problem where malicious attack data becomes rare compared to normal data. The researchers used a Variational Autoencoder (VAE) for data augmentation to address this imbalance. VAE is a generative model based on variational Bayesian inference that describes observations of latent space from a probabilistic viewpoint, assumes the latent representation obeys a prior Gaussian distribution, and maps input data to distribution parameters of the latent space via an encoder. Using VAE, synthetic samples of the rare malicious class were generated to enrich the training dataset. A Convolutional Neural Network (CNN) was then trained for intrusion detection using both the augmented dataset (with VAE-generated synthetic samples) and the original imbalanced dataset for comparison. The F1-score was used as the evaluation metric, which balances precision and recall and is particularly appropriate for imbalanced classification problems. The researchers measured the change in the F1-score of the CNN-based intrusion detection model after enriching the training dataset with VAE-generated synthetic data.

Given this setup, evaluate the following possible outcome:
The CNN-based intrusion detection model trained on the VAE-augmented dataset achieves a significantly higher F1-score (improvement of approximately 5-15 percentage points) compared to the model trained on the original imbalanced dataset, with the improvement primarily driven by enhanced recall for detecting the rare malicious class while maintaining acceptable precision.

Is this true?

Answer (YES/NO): NO